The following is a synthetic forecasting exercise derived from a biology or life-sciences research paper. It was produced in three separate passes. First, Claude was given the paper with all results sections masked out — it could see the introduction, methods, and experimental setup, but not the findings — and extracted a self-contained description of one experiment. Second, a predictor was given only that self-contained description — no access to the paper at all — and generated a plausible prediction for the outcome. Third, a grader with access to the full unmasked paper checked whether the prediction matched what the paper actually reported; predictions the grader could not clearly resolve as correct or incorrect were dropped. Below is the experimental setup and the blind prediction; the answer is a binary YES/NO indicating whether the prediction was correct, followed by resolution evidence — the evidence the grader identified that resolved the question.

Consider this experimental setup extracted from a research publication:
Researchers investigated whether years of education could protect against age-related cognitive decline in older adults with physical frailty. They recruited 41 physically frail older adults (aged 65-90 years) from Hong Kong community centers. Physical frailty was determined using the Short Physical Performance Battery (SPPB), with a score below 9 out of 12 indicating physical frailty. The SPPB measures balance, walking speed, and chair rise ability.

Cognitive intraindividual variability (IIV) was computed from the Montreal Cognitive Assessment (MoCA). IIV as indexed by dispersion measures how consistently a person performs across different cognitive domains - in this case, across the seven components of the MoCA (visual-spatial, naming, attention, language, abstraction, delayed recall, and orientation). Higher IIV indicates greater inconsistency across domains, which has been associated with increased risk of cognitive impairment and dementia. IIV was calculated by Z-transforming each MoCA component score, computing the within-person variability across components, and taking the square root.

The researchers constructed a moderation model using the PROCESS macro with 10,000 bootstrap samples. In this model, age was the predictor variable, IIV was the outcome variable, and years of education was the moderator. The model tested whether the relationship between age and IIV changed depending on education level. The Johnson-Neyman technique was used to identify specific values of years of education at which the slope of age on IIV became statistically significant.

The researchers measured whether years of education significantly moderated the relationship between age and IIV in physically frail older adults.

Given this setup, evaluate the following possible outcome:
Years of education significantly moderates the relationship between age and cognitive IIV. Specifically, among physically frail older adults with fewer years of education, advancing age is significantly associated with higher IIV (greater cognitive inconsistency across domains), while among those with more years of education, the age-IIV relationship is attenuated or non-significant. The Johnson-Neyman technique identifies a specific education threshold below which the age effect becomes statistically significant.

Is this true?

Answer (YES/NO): YES